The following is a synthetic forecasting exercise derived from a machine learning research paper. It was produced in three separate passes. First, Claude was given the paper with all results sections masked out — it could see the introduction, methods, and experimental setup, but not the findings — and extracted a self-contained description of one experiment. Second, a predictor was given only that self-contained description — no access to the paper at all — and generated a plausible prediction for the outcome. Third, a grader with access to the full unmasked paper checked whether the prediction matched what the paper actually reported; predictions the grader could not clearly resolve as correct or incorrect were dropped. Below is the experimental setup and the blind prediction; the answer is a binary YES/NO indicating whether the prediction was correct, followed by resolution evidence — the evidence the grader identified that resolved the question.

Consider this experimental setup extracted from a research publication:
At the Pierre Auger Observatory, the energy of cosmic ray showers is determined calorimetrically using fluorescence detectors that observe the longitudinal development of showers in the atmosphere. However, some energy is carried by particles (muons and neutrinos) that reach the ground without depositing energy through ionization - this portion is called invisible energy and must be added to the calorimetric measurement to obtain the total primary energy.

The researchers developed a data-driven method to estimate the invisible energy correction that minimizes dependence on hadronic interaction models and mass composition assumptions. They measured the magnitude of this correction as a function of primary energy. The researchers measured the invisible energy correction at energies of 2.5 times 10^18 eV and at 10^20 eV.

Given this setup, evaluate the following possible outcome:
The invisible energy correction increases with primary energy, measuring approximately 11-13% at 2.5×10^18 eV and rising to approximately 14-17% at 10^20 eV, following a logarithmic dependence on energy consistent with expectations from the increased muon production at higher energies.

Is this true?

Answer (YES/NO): NO